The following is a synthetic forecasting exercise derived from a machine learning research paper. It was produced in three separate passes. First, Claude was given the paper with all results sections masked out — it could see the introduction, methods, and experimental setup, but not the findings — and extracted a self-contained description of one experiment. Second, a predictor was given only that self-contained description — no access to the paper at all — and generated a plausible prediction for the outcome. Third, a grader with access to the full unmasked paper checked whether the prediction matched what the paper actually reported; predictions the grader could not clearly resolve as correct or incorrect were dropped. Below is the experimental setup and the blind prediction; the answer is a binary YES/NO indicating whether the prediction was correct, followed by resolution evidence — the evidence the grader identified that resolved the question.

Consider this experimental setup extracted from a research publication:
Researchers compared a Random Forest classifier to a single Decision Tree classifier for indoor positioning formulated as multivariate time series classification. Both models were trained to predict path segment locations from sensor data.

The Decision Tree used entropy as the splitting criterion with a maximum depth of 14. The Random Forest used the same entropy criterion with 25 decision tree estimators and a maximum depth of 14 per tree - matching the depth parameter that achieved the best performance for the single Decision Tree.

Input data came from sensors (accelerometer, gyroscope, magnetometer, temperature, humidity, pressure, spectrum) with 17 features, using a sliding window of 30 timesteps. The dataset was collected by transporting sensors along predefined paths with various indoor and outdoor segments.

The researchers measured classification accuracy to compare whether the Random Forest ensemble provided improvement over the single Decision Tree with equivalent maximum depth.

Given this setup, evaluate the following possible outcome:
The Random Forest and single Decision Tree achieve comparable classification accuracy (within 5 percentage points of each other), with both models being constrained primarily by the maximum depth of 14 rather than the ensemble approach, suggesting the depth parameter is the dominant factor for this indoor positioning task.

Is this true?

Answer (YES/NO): NO